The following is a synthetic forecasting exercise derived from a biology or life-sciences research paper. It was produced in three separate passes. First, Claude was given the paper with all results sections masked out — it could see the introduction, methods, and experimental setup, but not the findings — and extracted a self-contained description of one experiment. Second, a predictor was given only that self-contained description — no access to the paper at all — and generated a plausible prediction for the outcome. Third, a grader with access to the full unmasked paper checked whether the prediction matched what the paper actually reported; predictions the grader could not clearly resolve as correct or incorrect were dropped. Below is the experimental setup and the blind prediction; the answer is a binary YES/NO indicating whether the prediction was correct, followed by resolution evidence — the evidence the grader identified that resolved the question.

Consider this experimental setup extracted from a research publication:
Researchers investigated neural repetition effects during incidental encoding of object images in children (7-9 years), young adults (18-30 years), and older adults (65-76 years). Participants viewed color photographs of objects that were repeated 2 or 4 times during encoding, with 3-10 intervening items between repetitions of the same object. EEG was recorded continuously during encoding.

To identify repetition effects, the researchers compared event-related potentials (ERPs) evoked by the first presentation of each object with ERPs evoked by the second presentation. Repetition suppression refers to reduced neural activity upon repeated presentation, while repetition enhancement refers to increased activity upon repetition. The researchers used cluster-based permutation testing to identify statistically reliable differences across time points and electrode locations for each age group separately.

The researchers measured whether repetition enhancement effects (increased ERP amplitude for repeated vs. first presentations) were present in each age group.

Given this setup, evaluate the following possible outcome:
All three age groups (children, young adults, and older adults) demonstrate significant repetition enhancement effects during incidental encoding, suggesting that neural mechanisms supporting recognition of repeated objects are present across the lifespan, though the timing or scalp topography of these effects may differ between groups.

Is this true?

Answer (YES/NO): NO